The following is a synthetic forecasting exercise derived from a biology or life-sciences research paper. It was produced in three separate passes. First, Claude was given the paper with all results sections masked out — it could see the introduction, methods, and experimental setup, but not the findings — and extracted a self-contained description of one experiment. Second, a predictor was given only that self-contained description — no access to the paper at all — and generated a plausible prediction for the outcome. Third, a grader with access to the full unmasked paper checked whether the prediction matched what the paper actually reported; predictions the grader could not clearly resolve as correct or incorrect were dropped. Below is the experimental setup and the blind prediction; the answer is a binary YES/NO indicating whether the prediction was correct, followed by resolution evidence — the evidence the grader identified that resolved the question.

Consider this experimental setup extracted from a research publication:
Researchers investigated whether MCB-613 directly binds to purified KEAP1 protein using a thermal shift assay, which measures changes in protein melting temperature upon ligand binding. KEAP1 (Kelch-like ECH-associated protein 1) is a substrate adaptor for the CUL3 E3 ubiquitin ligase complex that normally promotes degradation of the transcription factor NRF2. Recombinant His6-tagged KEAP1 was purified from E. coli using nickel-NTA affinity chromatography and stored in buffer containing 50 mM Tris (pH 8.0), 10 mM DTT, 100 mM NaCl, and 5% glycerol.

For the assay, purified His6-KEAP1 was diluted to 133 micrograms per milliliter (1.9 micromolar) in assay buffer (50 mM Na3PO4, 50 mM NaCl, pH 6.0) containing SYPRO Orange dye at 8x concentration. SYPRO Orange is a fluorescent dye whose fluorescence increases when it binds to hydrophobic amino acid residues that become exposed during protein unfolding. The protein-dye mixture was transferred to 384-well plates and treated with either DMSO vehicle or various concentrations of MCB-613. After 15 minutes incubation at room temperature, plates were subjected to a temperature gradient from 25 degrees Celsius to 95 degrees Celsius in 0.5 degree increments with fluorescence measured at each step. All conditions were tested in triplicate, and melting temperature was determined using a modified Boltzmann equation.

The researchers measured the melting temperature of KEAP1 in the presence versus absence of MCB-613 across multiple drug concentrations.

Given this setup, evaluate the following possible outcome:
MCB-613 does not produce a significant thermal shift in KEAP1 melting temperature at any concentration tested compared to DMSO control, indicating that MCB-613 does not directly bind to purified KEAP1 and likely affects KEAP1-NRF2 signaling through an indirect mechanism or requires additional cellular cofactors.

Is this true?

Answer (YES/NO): NO